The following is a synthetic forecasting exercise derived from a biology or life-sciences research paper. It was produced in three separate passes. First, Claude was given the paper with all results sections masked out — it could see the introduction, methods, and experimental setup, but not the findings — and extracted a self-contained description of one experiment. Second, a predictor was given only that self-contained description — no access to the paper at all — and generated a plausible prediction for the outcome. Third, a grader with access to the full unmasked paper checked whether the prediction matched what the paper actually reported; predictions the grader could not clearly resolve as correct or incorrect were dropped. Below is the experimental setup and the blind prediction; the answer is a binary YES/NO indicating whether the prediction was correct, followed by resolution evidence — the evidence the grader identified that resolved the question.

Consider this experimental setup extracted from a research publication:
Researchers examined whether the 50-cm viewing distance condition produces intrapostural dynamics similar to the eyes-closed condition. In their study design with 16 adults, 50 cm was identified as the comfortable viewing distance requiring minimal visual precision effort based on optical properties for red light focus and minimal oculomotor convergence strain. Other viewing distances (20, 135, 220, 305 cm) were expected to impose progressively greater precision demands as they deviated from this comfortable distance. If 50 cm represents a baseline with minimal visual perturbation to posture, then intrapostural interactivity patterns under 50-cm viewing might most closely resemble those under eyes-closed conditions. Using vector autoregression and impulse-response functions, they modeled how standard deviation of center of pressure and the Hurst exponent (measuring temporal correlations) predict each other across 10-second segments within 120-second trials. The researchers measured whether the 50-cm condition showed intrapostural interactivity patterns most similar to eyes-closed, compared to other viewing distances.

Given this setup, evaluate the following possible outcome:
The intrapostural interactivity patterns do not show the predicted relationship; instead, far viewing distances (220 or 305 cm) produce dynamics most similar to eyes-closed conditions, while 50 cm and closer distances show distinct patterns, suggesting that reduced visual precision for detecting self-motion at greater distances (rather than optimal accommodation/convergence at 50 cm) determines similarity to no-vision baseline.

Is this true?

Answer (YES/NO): NO